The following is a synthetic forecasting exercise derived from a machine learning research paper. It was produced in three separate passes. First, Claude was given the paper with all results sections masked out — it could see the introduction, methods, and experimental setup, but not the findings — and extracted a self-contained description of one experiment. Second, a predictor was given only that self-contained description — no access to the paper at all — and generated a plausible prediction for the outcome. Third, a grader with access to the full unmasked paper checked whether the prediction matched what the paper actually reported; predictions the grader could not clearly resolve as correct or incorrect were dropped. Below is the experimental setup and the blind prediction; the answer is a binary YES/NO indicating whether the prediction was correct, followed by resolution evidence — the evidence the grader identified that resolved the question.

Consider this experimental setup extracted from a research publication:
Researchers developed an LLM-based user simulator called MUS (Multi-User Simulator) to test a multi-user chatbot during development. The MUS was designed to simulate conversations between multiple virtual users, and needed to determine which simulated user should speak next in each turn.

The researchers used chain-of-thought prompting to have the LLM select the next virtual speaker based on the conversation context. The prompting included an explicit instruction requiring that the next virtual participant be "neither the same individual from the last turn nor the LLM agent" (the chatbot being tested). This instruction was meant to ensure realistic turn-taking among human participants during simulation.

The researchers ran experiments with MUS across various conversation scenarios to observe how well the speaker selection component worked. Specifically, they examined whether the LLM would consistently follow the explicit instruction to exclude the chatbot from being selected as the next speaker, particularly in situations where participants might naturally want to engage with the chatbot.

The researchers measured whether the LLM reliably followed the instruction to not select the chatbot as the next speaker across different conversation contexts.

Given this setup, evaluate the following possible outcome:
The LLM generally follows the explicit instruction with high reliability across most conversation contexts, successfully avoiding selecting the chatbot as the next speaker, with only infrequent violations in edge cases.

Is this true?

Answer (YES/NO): NO